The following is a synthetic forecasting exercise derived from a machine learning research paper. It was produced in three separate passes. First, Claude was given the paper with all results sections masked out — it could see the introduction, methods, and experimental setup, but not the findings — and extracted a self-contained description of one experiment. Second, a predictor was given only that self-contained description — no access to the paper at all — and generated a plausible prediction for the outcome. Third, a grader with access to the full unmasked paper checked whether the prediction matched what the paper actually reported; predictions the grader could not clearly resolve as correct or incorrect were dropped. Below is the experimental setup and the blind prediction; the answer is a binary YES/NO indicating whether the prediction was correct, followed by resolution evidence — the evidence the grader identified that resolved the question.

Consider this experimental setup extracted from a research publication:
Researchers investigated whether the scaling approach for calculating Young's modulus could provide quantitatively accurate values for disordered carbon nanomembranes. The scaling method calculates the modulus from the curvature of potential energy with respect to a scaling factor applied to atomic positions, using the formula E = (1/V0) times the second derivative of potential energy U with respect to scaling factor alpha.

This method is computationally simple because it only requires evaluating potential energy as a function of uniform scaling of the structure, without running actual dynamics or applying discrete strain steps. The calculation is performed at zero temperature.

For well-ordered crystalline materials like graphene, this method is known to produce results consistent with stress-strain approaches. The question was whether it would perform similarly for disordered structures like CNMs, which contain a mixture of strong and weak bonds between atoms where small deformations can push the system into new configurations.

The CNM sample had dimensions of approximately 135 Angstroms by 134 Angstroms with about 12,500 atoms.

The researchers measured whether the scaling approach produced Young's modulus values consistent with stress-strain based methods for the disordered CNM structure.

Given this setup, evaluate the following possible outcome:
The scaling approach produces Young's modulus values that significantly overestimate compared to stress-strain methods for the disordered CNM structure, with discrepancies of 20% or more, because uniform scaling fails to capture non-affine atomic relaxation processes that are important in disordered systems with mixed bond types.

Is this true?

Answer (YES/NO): YES